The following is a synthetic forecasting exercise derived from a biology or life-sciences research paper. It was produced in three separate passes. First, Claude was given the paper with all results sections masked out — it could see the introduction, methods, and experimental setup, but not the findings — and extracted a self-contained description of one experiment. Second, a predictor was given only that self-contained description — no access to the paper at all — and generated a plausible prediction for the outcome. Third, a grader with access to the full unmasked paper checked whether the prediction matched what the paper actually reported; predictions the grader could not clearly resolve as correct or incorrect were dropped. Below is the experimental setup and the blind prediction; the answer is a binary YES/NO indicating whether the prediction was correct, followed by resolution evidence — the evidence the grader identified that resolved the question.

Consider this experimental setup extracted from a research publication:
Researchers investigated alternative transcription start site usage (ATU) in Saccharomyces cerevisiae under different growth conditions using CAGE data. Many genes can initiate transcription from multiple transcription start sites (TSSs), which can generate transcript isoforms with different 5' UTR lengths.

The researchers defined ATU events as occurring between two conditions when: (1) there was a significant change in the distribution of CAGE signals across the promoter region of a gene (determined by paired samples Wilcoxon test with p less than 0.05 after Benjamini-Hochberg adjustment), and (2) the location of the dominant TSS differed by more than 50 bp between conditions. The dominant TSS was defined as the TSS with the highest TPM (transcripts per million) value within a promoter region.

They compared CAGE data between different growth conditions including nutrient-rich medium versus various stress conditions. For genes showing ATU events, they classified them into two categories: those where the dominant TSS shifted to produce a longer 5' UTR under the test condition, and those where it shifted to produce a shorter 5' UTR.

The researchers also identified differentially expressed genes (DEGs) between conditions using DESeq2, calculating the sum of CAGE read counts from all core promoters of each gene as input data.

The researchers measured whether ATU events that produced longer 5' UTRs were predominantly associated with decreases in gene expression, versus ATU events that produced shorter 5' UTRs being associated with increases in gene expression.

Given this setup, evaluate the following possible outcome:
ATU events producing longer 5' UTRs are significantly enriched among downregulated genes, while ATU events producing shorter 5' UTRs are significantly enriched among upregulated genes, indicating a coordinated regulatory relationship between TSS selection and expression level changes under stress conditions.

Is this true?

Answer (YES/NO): YES